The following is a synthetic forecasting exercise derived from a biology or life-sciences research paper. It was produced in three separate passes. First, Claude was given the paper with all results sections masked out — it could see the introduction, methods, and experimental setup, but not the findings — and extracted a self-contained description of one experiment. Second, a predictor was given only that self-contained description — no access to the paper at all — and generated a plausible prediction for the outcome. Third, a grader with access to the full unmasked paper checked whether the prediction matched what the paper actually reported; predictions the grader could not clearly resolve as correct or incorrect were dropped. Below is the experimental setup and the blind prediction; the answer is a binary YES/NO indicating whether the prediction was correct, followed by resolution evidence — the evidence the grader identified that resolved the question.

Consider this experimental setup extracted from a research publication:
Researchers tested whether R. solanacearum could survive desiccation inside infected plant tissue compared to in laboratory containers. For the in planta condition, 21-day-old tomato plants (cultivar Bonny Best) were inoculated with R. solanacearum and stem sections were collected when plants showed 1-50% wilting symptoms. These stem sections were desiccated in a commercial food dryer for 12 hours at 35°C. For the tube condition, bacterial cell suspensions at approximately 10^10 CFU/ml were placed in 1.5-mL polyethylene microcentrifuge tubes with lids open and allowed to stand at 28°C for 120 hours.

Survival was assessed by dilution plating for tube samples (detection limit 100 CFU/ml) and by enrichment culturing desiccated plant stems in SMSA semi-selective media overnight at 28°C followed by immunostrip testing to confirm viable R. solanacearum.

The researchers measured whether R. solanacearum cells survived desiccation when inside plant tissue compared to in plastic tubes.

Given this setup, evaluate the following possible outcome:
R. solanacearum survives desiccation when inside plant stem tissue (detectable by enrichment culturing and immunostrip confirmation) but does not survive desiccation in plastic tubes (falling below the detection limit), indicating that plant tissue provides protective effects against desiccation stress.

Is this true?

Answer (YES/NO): NO